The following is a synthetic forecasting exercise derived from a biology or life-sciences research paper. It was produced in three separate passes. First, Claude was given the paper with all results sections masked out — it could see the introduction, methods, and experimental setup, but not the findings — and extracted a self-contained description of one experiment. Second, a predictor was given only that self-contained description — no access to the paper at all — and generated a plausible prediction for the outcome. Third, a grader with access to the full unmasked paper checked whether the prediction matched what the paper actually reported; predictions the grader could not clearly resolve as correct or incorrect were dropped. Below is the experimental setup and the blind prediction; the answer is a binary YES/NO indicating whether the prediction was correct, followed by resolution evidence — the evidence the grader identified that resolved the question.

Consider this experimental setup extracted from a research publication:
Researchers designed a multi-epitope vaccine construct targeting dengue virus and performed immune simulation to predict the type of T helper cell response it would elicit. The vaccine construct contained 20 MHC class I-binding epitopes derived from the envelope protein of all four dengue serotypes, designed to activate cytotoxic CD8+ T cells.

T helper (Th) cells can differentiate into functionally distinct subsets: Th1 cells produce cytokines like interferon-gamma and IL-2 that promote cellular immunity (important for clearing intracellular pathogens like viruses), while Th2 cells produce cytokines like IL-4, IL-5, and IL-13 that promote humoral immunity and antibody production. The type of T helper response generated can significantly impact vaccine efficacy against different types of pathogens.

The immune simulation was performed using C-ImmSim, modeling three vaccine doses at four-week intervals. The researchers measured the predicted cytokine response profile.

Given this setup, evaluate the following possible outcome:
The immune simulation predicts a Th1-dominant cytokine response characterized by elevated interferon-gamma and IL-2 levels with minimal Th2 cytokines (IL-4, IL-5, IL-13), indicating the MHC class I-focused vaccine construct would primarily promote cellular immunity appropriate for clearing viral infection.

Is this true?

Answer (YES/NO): YES